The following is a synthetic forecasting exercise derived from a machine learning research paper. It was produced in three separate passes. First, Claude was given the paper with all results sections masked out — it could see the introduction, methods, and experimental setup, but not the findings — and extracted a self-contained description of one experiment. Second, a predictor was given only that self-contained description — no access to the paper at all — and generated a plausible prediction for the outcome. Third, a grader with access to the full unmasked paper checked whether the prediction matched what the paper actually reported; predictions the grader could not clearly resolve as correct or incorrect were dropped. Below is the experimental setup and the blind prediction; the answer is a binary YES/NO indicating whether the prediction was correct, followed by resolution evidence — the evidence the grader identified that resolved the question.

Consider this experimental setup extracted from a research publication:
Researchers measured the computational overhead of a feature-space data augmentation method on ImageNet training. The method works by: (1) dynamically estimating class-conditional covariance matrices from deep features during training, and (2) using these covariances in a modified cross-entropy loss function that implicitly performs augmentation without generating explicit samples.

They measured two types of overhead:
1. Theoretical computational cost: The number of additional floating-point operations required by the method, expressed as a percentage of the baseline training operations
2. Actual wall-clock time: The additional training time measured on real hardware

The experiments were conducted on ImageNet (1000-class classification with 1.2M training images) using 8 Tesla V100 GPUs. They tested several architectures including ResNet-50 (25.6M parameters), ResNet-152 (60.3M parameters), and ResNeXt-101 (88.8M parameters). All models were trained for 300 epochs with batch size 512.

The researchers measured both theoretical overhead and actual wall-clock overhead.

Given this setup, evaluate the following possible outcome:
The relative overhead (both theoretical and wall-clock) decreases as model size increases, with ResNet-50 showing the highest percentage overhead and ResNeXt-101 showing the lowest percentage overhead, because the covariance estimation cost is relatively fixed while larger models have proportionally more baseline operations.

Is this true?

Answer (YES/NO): NO